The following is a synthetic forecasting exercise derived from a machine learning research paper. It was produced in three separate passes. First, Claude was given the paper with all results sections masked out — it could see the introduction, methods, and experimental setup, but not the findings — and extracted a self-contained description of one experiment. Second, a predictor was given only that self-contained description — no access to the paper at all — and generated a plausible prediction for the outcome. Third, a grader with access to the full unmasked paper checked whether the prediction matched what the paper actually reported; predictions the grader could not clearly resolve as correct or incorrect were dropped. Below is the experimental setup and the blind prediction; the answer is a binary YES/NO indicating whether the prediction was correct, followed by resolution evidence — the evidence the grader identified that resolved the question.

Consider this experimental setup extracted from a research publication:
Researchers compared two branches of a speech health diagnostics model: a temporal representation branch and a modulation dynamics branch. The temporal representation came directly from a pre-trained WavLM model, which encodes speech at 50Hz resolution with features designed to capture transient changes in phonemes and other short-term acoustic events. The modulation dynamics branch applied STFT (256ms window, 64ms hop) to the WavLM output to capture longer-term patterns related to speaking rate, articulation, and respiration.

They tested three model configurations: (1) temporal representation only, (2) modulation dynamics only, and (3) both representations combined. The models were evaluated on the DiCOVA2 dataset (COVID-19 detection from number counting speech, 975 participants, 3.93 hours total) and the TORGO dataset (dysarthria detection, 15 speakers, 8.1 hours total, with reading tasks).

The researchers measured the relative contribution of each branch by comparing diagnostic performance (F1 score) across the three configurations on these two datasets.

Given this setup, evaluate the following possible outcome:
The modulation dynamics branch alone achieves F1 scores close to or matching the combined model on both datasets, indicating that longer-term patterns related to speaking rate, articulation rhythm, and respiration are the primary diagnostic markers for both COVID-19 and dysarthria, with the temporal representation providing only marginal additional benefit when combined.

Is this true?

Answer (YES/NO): NO